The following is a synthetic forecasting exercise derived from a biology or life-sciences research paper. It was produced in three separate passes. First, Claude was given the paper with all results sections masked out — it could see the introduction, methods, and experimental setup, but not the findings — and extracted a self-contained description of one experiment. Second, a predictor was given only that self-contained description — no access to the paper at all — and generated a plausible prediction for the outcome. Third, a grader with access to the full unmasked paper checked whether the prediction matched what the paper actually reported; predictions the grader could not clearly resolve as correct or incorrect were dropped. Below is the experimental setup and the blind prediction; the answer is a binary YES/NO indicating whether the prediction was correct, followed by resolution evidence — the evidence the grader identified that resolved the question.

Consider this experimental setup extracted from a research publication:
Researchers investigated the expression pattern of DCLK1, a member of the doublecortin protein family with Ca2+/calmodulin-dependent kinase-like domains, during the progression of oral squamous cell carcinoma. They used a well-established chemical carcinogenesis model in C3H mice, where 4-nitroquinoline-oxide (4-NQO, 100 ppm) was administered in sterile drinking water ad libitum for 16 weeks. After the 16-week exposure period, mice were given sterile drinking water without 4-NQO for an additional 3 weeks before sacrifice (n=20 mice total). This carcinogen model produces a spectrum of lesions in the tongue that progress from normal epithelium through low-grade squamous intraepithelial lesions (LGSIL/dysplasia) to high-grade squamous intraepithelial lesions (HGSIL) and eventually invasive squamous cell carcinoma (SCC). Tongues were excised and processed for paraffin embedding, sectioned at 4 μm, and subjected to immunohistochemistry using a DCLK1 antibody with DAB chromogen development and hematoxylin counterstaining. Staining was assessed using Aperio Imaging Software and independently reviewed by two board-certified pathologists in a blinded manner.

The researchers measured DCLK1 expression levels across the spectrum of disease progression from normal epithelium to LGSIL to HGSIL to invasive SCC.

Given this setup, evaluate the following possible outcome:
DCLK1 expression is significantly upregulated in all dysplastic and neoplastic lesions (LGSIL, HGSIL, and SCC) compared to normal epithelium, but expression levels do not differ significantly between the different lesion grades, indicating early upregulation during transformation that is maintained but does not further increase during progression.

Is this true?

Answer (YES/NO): NO